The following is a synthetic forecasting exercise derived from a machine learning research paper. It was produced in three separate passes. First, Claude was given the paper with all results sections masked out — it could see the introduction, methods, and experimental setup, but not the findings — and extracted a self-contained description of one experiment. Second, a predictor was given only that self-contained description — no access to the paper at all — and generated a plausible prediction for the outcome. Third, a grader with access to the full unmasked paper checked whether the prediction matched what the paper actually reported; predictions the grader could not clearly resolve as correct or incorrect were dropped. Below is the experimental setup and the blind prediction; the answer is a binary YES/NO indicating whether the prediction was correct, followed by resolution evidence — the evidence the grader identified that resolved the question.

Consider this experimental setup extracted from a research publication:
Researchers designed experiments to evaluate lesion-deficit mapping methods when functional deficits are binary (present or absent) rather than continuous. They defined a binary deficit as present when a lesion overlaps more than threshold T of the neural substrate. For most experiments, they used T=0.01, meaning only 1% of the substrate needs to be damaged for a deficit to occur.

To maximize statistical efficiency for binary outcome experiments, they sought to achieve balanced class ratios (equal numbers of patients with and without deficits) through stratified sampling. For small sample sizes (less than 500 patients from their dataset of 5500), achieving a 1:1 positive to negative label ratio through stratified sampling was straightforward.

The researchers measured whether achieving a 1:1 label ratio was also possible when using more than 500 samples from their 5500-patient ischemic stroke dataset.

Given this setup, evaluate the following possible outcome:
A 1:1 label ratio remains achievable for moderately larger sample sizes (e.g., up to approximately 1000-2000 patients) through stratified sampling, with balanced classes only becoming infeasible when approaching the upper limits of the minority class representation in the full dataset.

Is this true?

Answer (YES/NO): NO